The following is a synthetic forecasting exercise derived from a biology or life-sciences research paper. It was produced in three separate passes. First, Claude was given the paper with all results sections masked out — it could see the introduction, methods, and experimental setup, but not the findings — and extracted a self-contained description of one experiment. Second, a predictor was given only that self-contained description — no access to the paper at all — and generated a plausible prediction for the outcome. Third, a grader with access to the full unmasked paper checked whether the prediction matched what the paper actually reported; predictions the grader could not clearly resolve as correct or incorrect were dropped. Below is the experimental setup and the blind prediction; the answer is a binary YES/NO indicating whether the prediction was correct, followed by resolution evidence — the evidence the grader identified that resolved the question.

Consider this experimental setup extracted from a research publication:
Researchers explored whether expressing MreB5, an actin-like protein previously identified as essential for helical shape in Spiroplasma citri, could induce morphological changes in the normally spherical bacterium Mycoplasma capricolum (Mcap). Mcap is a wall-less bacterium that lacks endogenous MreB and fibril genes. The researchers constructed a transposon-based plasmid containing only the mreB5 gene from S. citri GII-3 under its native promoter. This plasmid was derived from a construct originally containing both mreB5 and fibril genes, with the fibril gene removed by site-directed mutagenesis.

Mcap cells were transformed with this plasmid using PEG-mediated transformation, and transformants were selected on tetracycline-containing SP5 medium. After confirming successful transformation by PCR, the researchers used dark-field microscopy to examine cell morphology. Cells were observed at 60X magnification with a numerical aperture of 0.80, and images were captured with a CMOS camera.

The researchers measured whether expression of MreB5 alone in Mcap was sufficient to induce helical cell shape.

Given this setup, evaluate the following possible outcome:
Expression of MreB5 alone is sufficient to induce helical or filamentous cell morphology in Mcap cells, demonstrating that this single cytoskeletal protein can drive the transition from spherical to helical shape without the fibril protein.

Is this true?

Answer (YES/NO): YES